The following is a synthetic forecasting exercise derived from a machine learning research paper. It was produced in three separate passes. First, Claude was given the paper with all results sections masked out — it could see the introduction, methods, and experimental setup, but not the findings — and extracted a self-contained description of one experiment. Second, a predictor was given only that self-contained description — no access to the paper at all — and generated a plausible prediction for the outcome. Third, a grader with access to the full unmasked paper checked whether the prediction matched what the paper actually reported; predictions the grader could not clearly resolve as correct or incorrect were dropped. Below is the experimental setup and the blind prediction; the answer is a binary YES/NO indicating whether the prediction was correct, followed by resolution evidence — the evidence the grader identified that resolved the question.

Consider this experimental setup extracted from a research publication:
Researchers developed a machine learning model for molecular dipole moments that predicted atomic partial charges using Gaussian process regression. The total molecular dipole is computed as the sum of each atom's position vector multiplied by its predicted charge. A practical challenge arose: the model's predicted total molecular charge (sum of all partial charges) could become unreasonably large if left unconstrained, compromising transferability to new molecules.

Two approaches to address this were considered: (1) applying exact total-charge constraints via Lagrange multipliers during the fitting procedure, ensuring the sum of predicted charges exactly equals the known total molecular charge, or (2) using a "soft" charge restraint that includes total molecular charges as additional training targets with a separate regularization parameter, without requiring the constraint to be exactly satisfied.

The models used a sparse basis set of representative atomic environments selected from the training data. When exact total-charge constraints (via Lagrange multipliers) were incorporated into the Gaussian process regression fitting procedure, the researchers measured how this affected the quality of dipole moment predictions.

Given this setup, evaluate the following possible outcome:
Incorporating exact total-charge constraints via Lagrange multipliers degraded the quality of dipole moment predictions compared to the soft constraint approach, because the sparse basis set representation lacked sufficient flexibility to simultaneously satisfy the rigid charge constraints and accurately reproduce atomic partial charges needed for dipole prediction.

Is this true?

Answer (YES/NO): YES